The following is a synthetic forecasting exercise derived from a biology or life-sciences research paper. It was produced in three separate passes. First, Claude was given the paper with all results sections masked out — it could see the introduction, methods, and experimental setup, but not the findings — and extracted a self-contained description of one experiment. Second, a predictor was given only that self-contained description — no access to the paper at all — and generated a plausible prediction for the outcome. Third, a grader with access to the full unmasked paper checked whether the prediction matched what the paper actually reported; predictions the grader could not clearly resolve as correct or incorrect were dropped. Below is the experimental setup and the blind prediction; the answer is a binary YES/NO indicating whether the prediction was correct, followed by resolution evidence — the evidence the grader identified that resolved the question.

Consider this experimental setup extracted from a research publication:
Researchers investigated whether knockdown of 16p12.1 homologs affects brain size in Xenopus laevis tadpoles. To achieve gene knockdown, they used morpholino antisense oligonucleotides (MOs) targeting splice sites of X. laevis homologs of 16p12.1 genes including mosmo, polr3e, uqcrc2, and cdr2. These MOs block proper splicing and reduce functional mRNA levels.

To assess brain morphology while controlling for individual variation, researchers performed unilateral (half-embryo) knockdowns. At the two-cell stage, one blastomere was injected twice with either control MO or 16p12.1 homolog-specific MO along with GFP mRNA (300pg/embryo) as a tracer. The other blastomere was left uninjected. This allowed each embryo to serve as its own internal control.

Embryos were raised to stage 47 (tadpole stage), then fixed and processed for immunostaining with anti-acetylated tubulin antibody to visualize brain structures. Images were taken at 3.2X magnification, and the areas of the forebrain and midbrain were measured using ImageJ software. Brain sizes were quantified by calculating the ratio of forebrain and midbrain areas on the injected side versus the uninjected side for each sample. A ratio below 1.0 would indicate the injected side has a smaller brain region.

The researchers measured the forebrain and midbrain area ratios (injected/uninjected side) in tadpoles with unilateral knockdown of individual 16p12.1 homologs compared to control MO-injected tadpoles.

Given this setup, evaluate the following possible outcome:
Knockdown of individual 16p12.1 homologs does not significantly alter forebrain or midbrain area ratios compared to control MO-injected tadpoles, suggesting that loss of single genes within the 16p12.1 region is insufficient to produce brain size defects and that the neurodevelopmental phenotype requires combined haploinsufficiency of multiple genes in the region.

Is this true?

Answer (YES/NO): NO